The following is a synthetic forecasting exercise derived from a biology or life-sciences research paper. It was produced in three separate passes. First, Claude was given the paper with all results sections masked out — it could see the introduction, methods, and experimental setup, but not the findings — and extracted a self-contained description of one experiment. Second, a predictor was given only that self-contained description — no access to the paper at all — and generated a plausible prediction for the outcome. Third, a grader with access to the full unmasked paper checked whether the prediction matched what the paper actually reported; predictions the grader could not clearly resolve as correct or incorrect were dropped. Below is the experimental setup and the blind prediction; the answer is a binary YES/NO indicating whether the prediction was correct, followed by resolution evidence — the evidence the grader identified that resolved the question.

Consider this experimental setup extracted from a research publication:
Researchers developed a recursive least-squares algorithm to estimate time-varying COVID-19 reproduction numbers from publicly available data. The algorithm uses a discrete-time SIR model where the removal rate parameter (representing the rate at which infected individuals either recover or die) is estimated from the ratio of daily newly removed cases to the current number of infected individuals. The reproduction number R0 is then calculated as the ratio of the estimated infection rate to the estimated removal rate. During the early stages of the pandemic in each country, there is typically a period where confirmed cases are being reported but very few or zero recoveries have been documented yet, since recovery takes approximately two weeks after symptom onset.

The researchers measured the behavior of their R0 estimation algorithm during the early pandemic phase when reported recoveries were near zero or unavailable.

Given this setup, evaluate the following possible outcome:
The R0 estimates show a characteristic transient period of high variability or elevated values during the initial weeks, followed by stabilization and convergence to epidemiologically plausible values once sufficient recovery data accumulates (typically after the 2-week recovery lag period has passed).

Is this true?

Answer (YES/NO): NO